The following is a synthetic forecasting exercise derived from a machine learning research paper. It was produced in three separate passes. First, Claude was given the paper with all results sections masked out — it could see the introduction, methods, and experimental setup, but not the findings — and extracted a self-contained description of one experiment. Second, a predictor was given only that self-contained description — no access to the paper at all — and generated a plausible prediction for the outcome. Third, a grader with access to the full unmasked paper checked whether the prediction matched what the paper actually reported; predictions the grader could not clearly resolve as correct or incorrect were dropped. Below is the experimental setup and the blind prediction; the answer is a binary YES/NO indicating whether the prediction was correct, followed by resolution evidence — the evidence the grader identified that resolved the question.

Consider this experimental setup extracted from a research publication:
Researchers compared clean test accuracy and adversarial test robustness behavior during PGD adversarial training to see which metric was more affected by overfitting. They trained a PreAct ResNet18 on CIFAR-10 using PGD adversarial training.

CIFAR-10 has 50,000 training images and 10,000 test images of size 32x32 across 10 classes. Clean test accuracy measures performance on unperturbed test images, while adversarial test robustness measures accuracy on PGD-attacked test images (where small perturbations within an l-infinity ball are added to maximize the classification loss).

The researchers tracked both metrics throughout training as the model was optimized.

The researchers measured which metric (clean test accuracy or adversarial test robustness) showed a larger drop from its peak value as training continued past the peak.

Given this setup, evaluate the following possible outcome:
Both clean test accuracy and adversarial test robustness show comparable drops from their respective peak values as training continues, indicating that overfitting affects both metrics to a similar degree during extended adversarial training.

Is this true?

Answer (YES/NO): NO